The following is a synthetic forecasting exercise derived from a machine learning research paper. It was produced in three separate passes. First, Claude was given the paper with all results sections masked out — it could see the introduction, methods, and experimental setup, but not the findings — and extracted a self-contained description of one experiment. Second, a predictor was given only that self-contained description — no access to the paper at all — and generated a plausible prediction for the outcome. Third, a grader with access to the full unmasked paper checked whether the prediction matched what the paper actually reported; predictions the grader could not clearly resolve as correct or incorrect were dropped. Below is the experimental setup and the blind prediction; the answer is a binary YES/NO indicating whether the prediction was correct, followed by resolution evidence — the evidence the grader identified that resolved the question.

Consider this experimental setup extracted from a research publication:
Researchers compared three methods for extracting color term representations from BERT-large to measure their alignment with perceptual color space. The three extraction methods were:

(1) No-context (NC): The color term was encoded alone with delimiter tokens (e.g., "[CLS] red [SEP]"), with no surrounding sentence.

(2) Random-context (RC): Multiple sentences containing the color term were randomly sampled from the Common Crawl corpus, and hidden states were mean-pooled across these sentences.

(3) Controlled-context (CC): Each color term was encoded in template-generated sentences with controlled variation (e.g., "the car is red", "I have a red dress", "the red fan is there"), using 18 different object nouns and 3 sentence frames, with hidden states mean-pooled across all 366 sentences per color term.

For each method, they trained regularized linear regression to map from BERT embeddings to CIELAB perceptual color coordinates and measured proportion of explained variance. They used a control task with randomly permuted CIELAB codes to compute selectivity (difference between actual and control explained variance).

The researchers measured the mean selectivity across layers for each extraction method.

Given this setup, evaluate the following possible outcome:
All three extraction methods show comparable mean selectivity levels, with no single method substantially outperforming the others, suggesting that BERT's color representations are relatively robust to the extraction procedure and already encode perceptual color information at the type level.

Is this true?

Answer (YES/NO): NO